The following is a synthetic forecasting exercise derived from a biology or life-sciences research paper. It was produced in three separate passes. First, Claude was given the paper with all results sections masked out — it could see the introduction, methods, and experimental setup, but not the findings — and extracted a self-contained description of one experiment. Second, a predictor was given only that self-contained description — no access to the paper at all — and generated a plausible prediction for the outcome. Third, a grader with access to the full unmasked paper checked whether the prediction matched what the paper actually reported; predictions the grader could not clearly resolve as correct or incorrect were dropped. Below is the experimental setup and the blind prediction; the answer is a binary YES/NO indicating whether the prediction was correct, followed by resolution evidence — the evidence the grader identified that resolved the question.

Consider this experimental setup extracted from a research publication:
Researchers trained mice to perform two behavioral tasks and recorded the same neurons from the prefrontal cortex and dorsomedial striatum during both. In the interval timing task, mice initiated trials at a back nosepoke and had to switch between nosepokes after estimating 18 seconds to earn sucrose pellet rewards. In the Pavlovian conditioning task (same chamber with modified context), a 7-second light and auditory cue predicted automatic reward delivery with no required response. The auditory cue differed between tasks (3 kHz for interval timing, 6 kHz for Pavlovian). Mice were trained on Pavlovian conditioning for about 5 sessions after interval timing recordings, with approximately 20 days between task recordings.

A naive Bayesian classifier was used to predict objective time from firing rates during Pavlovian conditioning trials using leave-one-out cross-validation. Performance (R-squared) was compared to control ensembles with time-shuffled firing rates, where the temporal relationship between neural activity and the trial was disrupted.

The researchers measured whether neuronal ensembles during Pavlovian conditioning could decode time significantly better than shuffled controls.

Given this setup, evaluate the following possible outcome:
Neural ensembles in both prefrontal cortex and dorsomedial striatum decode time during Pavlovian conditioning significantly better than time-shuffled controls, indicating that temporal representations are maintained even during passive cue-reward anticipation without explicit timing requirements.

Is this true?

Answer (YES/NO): NO